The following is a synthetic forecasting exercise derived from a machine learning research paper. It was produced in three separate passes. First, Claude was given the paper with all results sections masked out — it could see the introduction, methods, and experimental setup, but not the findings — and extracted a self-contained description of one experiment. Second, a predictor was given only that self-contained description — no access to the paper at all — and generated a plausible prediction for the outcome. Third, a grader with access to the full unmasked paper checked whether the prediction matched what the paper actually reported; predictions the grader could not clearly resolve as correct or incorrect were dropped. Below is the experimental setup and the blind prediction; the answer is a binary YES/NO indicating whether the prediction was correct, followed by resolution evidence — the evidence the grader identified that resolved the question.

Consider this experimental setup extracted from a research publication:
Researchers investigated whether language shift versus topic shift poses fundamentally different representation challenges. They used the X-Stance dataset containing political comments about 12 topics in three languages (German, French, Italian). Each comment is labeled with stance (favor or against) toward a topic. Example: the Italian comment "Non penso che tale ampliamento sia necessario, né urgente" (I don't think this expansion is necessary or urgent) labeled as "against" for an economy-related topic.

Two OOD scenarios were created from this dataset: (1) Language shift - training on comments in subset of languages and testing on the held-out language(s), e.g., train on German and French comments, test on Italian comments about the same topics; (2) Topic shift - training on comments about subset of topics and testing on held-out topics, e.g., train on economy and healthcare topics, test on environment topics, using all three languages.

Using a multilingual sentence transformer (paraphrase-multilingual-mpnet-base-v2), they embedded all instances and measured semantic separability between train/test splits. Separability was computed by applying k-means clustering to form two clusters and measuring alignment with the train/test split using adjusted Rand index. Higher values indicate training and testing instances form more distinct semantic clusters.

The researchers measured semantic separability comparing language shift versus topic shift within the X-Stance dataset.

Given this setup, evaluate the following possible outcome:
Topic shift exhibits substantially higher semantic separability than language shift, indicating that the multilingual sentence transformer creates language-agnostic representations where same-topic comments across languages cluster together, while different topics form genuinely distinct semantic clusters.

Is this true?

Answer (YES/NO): YES